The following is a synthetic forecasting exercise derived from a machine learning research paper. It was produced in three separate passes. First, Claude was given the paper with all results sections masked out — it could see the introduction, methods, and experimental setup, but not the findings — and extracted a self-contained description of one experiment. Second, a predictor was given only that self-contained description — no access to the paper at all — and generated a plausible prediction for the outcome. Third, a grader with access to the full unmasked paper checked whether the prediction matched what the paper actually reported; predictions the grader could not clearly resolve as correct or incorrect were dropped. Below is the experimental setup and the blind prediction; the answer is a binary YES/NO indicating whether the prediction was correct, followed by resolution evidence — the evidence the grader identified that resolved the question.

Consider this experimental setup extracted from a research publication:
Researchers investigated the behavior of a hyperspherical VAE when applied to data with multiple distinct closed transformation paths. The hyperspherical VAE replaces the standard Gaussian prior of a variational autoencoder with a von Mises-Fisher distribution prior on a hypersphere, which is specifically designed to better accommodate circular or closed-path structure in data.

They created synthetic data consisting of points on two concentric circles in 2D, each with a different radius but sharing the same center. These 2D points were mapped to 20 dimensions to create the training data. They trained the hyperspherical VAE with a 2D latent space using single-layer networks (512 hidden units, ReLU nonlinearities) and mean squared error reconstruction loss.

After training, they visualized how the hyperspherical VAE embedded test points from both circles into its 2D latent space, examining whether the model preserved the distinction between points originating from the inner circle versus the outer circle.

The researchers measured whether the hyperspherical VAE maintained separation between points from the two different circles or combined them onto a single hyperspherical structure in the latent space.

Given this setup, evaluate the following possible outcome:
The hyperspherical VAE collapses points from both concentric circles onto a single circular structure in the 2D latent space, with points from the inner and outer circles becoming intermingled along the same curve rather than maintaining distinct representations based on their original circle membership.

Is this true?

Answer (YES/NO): YES